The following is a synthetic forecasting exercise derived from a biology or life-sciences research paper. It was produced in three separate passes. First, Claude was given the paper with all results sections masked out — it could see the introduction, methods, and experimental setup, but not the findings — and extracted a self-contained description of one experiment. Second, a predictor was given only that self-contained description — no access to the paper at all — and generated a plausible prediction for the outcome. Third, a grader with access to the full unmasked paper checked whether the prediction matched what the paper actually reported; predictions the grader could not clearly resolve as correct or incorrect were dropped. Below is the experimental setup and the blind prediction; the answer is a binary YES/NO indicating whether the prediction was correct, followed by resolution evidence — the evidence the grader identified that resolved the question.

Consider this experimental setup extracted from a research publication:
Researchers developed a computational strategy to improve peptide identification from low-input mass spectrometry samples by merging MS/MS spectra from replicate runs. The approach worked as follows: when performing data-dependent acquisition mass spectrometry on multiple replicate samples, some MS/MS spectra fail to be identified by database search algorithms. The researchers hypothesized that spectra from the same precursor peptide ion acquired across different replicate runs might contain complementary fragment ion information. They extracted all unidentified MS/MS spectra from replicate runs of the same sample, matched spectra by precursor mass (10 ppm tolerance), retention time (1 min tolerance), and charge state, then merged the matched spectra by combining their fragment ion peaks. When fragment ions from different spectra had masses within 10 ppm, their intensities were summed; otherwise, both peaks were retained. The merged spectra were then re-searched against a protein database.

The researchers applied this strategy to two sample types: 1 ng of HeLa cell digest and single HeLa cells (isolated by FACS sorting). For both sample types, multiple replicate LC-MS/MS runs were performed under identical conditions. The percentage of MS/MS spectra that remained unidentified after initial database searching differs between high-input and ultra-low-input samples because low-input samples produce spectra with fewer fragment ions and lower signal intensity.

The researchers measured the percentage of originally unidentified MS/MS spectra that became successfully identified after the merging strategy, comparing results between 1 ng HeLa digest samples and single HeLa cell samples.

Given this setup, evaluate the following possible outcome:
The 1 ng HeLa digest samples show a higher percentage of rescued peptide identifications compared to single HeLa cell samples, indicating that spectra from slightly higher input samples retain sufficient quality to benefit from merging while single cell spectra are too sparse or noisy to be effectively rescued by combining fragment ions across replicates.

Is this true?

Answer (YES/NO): NO